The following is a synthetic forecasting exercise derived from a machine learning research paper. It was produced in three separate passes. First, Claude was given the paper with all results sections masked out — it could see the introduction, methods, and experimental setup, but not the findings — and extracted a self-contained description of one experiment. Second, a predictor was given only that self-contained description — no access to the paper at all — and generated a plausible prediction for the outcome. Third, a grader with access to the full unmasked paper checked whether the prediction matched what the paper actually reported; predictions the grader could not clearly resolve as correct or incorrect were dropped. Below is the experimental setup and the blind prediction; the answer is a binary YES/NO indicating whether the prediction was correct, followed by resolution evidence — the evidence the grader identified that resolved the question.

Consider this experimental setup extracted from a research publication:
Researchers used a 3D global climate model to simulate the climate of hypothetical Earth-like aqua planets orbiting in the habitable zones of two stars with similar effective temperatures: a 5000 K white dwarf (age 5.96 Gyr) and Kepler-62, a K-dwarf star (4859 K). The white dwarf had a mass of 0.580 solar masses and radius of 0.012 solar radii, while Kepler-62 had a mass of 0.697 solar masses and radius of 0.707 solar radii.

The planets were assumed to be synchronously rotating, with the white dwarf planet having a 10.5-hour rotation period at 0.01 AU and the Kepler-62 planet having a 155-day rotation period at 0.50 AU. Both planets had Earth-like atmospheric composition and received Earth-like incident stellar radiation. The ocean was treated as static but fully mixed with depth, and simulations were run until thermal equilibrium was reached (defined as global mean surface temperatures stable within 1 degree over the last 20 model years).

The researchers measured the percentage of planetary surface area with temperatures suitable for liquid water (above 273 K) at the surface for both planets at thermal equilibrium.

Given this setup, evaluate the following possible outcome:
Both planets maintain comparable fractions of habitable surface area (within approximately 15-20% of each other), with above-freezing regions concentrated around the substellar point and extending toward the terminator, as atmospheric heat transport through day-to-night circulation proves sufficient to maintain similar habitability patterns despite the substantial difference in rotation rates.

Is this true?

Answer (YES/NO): NO